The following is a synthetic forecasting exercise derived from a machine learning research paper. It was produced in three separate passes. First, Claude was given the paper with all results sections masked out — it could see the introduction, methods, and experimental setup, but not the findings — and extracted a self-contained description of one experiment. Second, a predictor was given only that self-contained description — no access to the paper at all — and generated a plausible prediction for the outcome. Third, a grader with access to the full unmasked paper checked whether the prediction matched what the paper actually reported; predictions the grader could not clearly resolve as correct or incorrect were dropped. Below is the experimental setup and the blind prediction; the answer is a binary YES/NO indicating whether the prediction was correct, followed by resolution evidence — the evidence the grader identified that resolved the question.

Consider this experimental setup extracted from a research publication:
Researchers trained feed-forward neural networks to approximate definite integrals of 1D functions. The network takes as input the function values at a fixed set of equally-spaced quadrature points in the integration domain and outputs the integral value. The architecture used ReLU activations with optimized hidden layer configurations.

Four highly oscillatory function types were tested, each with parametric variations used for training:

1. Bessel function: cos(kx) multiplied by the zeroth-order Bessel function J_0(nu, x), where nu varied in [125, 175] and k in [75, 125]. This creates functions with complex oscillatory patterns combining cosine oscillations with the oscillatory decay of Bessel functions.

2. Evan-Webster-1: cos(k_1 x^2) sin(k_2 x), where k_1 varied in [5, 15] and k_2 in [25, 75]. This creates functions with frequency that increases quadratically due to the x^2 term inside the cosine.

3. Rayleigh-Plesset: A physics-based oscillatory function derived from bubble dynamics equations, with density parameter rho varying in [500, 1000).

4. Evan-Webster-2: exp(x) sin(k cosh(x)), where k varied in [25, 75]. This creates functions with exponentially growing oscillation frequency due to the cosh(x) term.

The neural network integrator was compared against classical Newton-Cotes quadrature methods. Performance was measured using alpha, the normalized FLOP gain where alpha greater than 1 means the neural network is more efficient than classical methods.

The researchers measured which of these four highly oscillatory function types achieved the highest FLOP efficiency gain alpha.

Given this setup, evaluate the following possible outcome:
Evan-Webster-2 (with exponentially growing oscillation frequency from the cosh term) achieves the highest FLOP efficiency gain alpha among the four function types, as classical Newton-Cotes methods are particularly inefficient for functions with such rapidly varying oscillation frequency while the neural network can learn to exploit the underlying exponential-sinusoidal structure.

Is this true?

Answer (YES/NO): NO